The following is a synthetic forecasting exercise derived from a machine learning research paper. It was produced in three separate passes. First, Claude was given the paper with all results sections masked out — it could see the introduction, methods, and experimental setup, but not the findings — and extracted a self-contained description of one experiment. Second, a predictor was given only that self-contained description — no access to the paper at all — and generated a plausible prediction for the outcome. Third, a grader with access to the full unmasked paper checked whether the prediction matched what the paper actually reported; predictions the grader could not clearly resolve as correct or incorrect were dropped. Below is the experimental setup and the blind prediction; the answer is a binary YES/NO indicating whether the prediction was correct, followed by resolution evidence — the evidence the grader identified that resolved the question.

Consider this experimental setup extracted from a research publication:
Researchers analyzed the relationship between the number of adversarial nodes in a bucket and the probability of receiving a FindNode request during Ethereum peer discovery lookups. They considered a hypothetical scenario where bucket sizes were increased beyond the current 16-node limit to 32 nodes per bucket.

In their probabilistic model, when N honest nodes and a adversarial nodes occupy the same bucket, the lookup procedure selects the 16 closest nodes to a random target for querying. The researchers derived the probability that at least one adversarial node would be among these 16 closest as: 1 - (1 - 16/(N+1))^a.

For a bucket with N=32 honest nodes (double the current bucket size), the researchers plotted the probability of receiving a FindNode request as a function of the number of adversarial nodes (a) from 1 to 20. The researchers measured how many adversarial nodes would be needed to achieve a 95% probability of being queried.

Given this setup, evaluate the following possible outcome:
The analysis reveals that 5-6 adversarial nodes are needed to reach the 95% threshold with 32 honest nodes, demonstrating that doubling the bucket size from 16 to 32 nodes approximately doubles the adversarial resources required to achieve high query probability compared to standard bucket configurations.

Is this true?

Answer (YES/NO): NO